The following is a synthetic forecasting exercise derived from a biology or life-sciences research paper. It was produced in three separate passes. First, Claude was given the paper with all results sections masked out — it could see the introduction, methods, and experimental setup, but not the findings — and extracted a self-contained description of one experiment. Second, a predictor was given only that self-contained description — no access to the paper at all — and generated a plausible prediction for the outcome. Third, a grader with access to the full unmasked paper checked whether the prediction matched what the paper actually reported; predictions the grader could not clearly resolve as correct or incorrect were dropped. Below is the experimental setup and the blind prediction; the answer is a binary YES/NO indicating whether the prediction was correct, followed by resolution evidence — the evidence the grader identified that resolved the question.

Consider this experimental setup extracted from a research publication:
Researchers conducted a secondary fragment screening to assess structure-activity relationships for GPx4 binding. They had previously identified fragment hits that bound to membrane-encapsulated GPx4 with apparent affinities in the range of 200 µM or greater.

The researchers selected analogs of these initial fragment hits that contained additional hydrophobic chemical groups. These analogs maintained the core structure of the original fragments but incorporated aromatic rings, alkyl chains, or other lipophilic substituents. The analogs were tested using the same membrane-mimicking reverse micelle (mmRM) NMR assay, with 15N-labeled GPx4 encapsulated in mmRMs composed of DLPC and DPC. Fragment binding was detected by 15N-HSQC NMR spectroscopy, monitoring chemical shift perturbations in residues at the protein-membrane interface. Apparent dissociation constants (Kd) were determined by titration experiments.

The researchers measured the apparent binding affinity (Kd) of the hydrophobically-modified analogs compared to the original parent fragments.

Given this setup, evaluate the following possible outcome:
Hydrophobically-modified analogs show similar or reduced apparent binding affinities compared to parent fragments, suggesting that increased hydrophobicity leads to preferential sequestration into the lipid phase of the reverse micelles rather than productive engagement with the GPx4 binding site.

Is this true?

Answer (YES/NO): NO